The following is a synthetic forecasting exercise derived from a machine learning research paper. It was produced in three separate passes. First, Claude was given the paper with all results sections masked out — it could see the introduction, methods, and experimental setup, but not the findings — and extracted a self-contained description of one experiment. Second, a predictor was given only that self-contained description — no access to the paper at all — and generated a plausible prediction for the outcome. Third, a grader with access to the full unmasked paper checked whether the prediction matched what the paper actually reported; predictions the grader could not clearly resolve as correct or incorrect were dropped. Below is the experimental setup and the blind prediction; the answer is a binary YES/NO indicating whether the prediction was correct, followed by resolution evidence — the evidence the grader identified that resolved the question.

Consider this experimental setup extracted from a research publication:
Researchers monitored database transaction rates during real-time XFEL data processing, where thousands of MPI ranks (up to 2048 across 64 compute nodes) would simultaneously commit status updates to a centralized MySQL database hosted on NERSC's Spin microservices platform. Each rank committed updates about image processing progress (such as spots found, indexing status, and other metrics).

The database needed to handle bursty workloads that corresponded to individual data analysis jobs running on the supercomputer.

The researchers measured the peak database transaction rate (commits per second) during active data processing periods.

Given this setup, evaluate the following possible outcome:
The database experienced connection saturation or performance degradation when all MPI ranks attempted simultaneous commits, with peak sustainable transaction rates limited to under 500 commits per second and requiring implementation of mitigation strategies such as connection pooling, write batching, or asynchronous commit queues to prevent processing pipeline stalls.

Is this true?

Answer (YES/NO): NO